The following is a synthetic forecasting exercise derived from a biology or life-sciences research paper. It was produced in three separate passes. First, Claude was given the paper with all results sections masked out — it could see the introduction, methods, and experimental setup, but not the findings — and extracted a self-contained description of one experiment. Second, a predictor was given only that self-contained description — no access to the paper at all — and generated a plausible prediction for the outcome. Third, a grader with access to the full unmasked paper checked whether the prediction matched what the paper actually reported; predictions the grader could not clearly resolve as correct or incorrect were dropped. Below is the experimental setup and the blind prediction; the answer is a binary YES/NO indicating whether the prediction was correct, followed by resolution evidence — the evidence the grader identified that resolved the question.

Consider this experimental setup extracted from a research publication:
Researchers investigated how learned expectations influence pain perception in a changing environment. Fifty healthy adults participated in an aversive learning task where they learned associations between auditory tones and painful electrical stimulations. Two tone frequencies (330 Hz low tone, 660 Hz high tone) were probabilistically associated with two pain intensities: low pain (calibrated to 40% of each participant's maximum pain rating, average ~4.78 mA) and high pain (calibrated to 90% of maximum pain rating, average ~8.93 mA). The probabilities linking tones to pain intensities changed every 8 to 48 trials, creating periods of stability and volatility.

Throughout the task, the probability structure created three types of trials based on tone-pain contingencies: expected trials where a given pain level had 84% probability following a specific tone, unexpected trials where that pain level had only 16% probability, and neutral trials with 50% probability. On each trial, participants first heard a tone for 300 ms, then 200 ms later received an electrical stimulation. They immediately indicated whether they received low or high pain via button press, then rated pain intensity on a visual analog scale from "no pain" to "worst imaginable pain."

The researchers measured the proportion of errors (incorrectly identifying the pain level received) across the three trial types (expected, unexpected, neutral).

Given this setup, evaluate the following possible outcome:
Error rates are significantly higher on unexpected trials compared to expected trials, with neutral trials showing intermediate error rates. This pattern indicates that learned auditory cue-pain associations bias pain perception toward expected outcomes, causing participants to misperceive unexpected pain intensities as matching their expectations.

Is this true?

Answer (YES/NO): NO